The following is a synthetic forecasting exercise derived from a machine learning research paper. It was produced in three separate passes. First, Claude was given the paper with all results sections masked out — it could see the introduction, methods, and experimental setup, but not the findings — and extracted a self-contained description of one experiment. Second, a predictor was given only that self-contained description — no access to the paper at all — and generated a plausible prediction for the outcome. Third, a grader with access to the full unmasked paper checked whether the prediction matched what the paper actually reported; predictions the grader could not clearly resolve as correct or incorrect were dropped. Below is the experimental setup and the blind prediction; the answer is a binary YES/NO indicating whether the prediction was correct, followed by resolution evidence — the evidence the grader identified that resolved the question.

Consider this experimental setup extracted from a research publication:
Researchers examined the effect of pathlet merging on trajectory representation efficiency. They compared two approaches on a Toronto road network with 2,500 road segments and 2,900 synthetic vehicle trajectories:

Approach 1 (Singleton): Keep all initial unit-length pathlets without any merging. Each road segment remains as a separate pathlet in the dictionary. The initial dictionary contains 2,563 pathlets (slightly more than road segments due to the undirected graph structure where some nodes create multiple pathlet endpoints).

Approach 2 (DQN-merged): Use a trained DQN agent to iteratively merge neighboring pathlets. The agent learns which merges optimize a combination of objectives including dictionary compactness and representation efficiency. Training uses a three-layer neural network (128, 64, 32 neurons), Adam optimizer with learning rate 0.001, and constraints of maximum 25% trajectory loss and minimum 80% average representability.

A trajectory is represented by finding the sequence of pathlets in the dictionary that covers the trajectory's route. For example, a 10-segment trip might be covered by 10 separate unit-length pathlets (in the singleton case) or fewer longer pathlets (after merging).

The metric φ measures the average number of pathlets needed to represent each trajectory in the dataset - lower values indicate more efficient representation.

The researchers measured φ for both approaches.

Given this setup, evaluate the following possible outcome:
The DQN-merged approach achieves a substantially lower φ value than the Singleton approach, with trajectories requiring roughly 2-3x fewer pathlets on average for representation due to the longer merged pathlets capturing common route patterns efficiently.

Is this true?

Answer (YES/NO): NO